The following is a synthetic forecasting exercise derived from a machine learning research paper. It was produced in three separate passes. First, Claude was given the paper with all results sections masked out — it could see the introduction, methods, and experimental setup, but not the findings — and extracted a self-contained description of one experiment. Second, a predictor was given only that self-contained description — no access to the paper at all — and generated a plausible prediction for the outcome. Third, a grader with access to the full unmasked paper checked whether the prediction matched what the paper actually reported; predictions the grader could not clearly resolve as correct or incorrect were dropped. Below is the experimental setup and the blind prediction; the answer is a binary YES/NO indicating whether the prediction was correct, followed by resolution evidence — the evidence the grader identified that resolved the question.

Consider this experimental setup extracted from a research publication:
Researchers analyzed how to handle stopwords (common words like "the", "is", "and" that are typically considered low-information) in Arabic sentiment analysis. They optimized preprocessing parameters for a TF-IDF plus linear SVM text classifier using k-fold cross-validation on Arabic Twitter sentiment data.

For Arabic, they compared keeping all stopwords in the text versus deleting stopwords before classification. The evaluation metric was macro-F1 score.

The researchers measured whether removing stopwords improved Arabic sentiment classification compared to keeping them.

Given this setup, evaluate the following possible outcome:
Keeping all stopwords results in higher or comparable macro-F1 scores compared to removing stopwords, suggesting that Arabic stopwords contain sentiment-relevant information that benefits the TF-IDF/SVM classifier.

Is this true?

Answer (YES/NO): NO